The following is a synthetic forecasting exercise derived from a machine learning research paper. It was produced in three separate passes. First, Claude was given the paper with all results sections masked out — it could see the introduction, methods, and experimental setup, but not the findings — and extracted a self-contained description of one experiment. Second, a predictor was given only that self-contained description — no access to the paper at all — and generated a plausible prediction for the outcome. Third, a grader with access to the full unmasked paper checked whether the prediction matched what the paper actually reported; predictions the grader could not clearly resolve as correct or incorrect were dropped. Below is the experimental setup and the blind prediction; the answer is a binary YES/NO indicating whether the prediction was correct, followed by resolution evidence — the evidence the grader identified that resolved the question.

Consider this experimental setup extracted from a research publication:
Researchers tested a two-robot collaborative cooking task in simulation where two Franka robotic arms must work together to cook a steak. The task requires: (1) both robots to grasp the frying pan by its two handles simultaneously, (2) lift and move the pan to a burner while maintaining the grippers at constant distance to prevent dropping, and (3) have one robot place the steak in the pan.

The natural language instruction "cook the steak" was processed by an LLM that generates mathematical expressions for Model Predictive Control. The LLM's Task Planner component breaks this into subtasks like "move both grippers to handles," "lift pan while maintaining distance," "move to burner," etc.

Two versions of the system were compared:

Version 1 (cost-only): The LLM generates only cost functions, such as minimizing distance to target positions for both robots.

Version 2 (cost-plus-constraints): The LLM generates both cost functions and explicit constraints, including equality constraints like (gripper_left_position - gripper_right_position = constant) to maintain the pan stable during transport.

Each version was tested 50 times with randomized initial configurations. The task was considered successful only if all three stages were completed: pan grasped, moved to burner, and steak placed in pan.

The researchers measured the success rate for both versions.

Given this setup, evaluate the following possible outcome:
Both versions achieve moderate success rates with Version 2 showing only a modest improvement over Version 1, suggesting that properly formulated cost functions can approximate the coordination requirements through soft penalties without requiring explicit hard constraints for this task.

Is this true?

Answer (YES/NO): NO